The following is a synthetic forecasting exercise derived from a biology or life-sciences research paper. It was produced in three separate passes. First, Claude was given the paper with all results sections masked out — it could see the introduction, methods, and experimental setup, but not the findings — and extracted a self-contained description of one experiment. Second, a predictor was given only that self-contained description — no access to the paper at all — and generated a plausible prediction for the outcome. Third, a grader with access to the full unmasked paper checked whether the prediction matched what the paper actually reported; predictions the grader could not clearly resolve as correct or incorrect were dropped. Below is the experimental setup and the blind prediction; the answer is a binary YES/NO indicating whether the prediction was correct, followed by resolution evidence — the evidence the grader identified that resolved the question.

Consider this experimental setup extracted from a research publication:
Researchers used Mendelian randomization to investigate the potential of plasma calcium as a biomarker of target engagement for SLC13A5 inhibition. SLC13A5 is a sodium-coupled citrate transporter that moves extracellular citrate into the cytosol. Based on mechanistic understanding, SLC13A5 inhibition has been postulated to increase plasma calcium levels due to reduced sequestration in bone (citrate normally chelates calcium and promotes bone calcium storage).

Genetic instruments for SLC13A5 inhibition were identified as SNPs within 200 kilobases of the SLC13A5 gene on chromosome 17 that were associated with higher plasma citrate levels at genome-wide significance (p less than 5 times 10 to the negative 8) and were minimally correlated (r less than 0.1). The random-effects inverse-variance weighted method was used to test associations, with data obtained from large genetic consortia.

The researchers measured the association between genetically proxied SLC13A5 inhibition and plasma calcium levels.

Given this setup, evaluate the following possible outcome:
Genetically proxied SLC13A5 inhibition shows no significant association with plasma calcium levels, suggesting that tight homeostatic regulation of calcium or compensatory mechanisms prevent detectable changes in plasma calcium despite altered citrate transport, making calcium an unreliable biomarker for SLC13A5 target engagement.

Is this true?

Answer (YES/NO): NO